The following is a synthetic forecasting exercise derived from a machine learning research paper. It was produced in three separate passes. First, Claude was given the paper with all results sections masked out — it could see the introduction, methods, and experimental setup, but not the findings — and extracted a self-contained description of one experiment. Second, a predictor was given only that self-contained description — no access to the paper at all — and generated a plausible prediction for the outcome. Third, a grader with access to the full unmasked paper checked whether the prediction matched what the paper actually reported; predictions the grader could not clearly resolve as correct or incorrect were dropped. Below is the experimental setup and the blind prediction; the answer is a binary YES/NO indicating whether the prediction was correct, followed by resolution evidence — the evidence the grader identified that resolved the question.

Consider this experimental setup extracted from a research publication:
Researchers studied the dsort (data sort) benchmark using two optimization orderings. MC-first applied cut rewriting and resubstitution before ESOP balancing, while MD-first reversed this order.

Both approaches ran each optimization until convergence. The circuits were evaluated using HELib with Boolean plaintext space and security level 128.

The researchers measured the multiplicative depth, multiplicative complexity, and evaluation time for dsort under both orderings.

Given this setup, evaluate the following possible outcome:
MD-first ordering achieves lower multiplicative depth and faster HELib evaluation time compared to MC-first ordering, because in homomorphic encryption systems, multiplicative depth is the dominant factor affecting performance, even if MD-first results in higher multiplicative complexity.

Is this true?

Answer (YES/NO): NO